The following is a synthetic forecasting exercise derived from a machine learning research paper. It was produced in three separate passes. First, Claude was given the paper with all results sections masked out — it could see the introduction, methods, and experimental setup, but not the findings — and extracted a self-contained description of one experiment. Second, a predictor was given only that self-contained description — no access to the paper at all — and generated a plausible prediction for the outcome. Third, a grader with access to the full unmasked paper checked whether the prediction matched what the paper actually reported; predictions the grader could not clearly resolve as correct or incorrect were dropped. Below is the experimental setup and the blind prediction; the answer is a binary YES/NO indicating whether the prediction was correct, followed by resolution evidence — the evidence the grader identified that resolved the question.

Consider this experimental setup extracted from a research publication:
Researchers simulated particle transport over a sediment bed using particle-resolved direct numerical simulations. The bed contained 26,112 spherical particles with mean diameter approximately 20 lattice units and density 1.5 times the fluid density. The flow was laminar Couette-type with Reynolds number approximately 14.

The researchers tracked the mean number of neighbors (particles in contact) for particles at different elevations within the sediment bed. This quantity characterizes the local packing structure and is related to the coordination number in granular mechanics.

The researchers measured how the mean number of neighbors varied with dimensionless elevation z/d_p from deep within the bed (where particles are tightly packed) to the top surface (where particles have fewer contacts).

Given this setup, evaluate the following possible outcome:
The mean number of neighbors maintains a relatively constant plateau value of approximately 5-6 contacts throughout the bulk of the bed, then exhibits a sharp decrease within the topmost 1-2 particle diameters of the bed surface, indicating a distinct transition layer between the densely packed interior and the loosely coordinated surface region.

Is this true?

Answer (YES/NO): NO